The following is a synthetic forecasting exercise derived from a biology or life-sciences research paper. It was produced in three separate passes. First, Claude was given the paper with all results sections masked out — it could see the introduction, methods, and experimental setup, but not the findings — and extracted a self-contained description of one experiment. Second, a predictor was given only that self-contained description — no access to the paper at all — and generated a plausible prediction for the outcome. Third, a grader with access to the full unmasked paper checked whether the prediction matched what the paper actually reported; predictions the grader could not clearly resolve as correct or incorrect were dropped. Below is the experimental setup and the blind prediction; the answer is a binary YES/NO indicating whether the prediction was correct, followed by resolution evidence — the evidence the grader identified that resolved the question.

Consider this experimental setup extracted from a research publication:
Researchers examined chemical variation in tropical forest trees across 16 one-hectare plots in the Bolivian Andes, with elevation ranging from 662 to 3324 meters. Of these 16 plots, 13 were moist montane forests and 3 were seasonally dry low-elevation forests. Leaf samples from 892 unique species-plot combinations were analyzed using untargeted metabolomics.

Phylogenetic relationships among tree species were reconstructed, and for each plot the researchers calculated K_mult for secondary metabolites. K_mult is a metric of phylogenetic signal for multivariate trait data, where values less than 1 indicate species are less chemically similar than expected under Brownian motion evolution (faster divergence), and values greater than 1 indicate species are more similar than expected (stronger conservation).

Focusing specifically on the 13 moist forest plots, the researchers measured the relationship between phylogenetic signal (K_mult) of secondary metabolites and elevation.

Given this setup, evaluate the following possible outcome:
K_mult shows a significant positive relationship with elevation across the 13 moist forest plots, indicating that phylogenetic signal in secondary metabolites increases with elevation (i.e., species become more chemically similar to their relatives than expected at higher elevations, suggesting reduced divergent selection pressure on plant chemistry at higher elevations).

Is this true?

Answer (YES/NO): YES